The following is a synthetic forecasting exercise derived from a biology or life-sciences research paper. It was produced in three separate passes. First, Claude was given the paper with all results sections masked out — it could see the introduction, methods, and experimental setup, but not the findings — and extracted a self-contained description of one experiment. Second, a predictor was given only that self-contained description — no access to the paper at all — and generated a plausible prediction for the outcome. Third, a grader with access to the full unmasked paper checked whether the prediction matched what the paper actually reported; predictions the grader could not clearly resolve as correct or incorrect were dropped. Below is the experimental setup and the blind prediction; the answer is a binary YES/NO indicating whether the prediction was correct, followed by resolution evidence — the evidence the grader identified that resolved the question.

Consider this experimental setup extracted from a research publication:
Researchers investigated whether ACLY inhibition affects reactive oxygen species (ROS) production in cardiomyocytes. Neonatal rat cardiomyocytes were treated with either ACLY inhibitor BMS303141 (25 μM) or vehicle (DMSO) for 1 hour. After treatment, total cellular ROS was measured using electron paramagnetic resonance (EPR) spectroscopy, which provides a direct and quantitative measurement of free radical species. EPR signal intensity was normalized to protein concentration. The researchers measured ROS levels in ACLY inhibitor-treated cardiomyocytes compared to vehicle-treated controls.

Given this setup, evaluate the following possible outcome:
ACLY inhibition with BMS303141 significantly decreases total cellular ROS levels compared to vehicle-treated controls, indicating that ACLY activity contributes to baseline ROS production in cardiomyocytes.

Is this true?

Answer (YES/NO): NO